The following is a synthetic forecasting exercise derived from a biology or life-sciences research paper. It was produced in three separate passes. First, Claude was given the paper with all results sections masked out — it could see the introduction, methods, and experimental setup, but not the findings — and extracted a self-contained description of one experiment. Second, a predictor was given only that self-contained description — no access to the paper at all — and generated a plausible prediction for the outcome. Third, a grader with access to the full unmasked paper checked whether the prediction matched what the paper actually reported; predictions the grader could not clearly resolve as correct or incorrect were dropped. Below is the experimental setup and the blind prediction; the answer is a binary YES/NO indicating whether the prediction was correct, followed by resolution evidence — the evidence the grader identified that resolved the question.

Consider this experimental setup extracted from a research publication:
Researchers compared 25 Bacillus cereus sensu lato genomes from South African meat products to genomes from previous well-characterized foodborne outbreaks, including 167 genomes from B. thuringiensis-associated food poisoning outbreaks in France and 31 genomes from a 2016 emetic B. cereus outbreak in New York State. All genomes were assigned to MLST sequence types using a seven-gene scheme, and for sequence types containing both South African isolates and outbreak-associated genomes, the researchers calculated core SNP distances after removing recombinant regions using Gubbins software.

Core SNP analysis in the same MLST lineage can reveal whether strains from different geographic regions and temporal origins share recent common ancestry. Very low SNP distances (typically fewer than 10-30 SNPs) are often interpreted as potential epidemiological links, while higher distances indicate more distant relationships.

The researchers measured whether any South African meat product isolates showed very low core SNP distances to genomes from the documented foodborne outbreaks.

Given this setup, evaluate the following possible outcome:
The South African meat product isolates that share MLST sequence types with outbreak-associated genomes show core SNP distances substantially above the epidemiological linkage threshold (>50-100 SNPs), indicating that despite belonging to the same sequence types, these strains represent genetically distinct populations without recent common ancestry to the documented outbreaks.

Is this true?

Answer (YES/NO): YES